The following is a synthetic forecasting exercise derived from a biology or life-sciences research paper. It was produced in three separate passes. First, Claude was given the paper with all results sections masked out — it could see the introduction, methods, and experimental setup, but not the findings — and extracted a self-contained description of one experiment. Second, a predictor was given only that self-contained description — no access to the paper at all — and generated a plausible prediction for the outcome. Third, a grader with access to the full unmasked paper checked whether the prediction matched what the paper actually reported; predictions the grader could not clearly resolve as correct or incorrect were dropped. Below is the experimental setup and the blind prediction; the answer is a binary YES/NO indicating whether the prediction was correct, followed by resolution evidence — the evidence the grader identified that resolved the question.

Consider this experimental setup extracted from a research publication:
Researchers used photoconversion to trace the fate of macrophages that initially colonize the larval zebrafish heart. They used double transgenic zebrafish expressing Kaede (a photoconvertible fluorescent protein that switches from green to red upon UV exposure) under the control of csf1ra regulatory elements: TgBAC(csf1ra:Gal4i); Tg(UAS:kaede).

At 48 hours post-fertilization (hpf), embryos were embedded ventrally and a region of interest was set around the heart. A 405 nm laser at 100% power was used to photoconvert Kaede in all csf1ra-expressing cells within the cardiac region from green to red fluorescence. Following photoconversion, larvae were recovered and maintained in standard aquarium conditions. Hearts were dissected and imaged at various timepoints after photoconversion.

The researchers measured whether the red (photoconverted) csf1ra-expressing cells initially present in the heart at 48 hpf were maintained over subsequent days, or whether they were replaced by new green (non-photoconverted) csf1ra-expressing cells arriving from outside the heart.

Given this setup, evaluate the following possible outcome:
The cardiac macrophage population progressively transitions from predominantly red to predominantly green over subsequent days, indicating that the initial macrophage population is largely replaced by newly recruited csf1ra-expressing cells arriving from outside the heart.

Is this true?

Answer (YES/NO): NO